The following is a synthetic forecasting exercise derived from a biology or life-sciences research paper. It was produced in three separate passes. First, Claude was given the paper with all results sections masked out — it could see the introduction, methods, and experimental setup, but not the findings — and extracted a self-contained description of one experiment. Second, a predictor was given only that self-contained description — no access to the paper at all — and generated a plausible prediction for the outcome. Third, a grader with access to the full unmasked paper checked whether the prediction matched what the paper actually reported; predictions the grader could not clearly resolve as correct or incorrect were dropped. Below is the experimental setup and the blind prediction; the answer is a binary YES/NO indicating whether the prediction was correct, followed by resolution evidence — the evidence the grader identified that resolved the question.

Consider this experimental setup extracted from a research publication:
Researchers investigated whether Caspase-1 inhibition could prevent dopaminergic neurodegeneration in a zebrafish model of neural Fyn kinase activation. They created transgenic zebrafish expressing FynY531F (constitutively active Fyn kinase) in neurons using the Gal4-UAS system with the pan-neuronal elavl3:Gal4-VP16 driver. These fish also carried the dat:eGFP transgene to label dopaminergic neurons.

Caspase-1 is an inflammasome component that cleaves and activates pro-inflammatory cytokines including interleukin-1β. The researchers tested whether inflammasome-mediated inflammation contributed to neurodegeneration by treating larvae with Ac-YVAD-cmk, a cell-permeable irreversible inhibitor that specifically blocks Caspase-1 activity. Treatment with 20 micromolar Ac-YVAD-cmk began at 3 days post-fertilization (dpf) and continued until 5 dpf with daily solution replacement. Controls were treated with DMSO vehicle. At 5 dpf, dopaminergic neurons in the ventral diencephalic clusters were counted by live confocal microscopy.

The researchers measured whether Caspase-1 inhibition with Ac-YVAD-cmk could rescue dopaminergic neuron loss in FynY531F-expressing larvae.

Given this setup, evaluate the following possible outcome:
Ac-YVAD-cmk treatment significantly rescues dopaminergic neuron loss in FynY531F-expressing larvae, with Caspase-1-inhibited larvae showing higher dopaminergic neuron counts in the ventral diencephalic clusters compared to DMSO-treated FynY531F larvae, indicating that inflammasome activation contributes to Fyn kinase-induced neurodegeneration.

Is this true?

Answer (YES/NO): NO